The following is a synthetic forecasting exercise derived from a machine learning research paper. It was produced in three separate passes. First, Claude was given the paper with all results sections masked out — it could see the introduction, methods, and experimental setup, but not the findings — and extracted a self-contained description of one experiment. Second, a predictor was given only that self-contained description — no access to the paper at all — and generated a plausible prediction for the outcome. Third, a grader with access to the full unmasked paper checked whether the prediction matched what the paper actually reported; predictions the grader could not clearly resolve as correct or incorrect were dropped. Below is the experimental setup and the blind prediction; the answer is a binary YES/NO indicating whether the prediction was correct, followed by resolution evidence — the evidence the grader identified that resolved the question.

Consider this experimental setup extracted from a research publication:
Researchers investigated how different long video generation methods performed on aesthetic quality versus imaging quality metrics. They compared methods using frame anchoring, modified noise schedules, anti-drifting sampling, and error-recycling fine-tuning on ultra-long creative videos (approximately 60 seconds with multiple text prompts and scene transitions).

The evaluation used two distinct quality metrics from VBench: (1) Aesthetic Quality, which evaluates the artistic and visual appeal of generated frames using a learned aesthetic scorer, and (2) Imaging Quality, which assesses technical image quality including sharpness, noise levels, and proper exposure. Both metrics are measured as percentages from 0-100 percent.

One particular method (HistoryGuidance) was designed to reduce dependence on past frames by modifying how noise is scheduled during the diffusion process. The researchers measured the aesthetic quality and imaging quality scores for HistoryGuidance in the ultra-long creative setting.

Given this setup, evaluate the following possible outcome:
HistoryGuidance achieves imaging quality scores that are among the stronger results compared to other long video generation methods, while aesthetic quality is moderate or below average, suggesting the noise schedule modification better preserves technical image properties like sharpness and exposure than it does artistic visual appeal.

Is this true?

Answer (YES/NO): NO